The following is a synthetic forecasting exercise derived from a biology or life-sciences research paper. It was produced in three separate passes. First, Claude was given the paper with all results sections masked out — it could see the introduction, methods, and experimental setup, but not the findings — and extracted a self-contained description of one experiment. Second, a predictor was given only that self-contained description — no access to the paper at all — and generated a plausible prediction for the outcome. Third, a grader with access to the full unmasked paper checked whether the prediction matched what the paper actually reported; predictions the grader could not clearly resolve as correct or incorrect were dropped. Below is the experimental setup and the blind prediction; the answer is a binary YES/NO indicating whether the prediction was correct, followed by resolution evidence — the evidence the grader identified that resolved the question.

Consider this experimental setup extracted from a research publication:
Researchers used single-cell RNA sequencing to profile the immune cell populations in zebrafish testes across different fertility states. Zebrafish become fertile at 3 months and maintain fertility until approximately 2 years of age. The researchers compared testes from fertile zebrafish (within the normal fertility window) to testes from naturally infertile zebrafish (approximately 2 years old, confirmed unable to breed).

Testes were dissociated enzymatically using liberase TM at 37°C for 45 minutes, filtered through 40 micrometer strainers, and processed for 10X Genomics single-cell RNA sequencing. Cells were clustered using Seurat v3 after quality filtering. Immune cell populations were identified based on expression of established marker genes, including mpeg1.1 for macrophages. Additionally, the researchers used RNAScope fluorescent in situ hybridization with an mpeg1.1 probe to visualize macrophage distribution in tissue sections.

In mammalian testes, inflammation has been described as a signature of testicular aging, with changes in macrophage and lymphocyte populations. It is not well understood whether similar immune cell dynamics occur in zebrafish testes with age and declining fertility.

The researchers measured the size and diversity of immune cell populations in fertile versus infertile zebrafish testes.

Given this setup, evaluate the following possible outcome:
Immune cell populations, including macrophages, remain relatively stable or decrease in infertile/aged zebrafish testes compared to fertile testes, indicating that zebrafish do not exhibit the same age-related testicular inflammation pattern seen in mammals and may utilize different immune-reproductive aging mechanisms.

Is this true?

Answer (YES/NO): NO